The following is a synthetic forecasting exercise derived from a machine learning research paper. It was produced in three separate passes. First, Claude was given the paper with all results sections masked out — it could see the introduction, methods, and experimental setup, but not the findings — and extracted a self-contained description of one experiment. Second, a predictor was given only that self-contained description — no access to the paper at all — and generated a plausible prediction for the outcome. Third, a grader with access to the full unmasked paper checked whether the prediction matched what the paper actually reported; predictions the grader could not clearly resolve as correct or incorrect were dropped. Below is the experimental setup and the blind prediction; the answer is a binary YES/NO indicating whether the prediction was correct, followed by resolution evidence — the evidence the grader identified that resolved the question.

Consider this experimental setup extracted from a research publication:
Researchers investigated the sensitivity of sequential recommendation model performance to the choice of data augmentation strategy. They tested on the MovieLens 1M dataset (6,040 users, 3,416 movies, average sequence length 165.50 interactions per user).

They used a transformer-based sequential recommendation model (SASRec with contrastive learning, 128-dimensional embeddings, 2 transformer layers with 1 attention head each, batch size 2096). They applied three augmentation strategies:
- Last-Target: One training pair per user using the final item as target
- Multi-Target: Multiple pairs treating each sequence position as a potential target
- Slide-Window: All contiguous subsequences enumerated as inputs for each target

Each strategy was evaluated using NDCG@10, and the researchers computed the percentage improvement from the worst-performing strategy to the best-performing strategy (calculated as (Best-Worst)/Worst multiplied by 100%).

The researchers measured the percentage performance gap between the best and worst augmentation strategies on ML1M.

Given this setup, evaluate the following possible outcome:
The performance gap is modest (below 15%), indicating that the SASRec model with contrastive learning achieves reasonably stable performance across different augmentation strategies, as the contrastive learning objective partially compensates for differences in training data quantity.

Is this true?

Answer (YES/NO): NO